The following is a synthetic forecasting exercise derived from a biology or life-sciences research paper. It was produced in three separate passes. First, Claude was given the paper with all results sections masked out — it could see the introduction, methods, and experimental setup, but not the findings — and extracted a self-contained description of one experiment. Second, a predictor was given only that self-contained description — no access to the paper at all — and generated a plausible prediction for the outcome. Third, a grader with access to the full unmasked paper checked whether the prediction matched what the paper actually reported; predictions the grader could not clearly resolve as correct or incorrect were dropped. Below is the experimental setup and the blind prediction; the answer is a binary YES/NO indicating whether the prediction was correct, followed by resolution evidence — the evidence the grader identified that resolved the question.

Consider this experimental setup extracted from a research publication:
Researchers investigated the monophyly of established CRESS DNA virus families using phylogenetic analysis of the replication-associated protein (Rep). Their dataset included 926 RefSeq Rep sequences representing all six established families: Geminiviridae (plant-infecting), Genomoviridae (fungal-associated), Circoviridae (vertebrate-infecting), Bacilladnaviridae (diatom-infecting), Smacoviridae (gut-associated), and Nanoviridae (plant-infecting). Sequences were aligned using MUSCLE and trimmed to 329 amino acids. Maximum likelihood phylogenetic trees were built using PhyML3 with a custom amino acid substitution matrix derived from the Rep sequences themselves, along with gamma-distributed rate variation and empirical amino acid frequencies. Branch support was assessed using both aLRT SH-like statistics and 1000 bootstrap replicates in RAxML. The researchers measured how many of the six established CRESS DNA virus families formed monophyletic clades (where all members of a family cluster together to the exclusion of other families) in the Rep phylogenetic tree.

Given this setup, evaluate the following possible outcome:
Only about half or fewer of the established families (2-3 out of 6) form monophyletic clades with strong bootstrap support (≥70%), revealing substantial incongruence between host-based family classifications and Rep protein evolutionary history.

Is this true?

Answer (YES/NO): NO